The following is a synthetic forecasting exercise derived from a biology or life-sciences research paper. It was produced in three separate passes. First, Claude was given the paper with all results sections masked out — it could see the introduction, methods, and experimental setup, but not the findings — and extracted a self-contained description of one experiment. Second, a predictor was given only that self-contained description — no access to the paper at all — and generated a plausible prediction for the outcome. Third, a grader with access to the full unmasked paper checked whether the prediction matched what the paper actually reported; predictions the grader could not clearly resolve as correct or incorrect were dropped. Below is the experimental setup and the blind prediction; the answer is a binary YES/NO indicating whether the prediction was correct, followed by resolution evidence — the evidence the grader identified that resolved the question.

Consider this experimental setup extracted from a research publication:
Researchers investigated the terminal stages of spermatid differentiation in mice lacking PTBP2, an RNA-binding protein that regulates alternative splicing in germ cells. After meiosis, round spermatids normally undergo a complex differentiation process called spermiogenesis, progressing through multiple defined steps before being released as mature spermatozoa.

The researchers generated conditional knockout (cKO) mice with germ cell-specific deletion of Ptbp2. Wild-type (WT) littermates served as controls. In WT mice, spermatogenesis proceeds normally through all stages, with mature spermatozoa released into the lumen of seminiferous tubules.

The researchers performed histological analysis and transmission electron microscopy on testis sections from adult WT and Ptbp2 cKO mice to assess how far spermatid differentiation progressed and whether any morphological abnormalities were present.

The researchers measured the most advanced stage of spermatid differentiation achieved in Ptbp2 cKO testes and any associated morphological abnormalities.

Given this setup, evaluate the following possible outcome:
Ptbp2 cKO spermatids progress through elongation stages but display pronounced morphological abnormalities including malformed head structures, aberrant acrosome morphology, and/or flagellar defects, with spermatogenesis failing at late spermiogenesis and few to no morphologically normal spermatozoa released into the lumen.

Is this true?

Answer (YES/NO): NO